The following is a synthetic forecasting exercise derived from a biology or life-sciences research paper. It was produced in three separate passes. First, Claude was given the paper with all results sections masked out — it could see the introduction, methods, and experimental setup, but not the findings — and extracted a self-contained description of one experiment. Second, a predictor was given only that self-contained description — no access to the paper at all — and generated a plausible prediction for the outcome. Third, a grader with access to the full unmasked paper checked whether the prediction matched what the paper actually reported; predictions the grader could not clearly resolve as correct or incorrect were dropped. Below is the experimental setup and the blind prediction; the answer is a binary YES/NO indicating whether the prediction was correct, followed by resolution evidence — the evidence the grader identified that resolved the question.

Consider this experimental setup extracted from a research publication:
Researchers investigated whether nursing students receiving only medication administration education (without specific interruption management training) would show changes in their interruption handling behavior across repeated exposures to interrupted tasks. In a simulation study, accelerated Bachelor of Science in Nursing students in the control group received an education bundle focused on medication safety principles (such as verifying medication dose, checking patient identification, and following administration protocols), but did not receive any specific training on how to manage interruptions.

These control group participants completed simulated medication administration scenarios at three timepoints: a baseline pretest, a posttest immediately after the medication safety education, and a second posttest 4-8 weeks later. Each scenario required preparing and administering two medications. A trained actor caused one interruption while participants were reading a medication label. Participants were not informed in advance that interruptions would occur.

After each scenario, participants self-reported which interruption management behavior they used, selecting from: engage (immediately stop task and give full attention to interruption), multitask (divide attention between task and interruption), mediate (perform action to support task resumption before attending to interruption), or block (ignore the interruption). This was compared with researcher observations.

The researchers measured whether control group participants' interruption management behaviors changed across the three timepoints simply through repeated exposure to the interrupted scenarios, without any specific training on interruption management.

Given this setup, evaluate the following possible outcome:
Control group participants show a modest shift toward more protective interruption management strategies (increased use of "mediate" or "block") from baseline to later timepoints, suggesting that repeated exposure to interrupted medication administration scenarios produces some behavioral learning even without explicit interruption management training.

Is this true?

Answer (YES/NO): YES